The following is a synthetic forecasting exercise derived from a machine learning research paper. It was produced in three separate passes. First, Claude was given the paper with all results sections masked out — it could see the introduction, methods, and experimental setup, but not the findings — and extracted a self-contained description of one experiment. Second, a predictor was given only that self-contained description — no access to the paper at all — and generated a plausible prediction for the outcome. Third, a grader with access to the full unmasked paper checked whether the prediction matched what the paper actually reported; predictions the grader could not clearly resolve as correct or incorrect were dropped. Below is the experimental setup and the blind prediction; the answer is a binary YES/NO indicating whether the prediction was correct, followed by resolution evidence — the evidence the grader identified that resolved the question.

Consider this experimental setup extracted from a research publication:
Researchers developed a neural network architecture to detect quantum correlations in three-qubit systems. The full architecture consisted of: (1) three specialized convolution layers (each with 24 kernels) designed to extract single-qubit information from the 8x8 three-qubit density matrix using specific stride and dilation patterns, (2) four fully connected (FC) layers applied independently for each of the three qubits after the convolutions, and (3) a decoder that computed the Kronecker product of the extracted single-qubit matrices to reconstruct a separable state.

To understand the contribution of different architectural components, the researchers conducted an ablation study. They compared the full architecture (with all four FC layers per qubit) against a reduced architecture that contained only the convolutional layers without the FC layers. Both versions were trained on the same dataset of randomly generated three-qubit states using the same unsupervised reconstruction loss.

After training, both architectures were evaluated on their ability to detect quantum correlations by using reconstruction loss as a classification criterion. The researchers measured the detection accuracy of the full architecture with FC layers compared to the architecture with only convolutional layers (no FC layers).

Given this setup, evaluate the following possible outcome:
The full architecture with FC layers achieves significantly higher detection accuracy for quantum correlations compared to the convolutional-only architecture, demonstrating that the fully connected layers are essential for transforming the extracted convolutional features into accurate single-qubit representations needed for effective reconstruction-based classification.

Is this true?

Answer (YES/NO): YES